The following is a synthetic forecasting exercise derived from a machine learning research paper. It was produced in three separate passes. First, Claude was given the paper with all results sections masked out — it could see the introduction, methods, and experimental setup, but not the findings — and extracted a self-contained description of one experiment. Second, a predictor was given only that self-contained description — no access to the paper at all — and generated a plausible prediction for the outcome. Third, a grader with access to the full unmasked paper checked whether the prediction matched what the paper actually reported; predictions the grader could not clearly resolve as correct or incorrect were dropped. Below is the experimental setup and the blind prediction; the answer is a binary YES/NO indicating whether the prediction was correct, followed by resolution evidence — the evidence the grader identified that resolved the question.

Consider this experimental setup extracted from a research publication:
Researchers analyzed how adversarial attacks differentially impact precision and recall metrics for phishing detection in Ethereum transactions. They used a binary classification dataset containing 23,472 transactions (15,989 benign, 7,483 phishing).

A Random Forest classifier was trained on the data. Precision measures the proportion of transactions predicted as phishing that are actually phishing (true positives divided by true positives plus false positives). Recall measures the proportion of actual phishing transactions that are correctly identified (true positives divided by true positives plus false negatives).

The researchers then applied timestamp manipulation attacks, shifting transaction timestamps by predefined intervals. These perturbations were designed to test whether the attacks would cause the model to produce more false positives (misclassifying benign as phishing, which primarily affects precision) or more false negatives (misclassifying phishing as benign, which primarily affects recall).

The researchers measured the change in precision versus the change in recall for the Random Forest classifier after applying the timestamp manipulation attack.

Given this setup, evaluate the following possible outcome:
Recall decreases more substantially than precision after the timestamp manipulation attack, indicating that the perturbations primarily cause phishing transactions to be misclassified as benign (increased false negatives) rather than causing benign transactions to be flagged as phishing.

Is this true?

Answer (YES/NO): YES